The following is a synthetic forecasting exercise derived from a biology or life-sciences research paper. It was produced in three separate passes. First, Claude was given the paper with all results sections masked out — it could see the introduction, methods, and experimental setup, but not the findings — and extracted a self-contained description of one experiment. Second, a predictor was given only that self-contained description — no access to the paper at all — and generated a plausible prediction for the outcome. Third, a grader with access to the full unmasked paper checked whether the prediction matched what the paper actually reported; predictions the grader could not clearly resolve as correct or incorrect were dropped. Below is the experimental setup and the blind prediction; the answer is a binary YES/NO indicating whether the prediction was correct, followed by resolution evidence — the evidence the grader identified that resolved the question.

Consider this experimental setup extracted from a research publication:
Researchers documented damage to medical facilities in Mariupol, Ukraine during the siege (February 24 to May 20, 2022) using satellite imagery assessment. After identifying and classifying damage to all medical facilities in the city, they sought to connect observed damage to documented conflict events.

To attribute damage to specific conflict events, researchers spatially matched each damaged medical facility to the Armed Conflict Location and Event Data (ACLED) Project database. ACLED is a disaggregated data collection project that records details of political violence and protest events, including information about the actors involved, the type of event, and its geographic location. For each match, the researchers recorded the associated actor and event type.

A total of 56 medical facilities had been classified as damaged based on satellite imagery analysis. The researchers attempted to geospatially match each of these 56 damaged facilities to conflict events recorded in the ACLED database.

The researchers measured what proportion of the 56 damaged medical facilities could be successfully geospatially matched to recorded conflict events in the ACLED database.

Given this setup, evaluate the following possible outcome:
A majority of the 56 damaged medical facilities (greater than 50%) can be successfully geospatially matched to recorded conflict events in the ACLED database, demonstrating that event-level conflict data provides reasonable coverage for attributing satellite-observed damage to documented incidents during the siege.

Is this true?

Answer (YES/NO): YES